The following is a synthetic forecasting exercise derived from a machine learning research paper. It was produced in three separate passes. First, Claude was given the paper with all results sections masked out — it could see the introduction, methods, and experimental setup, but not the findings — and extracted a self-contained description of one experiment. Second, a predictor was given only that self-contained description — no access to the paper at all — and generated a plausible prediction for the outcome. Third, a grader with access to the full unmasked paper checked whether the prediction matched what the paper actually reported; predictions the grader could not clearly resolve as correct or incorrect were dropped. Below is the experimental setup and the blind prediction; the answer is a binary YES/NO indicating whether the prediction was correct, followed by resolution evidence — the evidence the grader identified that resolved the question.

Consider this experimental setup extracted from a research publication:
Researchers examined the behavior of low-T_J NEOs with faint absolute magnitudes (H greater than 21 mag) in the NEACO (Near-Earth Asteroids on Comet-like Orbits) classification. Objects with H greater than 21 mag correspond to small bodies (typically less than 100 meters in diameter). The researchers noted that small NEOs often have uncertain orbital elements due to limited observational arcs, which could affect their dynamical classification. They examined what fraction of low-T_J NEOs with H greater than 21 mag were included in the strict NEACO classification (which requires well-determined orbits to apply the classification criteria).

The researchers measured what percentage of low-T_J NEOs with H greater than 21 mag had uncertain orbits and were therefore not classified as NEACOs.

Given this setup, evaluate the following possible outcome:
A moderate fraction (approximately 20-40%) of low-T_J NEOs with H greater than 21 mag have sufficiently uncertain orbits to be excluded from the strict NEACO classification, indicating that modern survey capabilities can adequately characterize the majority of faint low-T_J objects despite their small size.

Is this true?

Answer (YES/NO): NO